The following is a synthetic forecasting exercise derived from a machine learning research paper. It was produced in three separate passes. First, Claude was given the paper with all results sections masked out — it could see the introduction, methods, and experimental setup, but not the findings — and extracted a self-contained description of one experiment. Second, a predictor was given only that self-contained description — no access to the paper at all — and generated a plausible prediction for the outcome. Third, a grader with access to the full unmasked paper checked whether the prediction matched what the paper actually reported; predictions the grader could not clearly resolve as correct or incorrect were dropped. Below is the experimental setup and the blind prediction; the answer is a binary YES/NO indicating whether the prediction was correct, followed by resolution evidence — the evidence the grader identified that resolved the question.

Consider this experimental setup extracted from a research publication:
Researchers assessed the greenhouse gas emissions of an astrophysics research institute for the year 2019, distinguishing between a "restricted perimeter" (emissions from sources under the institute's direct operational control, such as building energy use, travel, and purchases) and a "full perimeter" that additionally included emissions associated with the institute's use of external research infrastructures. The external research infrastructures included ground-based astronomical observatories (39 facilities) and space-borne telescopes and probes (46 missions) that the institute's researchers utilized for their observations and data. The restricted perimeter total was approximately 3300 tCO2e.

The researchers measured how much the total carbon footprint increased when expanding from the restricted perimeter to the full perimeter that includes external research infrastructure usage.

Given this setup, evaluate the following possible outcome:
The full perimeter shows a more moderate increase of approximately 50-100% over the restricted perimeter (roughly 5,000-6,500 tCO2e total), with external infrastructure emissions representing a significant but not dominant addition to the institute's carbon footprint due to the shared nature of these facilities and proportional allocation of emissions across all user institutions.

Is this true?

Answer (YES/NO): NO